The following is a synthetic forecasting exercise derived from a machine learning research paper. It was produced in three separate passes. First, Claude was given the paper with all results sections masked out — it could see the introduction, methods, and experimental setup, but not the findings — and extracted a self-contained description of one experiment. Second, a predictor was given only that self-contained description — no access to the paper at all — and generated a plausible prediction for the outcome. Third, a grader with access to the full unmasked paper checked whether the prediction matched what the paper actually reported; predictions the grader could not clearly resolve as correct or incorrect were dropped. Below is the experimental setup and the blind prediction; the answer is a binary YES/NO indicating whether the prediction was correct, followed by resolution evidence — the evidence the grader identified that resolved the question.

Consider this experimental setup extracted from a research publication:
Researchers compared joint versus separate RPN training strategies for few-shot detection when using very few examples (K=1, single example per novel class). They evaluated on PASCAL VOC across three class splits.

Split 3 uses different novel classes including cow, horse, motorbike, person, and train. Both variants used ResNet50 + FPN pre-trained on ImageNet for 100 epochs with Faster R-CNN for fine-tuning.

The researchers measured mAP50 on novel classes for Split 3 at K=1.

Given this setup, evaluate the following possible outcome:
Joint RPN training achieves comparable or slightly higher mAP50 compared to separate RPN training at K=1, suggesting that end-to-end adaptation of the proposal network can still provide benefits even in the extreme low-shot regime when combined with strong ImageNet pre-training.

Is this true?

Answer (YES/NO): NO